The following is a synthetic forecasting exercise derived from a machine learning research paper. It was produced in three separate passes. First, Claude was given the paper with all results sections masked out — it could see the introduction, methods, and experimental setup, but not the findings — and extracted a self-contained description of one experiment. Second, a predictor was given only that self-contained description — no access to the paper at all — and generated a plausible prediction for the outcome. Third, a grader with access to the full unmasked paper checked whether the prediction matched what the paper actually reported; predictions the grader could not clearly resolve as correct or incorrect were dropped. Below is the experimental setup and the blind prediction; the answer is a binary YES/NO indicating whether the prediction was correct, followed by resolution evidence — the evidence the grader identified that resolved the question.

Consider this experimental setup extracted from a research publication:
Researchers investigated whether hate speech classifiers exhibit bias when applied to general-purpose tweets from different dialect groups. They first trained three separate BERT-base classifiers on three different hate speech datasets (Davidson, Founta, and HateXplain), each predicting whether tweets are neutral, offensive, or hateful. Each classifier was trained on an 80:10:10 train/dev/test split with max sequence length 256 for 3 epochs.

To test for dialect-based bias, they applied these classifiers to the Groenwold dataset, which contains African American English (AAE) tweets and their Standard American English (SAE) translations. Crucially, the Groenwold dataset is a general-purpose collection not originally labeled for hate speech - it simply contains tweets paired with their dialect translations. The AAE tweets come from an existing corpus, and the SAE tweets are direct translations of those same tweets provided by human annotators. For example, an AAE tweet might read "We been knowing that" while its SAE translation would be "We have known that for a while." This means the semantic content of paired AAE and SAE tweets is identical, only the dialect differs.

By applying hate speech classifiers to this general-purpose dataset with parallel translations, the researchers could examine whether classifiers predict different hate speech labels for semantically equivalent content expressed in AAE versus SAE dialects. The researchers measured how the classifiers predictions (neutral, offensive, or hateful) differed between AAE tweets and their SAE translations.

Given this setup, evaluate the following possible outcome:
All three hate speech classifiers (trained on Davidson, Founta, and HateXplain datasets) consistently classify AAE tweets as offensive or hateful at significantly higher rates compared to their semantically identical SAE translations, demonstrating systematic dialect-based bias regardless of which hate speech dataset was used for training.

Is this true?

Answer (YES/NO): NO